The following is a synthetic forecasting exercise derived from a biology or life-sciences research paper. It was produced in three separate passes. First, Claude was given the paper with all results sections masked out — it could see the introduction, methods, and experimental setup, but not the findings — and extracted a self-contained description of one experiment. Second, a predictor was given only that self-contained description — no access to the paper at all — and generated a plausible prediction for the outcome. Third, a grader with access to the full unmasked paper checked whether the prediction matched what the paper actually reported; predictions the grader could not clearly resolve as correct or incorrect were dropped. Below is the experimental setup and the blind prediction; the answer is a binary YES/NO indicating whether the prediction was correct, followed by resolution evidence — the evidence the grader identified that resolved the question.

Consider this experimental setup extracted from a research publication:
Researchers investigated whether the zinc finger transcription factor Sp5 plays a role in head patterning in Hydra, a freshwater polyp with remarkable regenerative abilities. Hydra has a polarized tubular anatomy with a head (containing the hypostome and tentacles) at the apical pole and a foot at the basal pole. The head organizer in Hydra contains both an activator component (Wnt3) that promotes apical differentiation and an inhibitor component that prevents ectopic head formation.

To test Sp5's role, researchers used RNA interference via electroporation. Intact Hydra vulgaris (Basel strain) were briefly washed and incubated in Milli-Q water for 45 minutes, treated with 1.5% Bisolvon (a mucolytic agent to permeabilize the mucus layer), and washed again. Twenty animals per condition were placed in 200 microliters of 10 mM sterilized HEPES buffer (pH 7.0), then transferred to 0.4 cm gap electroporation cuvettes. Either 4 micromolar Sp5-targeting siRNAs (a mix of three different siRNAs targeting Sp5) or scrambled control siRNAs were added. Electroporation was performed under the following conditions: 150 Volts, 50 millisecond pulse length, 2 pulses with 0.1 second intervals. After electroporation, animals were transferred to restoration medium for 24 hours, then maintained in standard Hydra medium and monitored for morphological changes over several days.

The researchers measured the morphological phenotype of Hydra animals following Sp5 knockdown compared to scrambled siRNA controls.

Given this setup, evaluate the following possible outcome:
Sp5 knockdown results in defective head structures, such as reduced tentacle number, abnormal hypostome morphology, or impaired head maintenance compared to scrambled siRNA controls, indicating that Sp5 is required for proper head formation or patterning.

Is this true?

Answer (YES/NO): NO